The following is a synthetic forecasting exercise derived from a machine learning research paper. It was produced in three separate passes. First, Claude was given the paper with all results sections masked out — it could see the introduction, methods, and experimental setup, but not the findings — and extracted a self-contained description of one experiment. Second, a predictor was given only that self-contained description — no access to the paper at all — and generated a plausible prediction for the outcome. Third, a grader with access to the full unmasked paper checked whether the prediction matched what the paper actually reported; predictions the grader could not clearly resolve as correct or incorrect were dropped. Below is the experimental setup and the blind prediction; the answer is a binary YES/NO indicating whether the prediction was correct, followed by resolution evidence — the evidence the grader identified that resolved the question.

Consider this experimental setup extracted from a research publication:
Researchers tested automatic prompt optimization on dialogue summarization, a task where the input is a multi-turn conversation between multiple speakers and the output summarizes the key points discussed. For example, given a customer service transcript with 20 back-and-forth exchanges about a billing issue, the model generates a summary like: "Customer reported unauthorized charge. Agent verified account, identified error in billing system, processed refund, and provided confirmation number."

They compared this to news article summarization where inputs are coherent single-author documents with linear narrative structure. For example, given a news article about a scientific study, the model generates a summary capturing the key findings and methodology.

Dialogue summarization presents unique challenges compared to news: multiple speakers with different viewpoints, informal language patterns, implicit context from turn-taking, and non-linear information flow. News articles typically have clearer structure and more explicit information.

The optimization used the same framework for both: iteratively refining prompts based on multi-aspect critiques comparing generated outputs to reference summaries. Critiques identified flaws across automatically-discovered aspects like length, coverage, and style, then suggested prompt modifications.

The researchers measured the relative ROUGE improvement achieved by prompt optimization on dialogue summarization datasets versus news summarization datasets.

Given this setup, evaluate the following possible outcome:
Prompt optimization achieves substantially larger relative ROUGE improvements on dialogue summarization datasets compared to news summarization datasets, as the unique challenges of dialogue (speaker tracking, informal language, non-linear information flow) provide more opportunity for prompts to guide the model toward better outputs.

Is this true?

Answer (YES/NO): NO